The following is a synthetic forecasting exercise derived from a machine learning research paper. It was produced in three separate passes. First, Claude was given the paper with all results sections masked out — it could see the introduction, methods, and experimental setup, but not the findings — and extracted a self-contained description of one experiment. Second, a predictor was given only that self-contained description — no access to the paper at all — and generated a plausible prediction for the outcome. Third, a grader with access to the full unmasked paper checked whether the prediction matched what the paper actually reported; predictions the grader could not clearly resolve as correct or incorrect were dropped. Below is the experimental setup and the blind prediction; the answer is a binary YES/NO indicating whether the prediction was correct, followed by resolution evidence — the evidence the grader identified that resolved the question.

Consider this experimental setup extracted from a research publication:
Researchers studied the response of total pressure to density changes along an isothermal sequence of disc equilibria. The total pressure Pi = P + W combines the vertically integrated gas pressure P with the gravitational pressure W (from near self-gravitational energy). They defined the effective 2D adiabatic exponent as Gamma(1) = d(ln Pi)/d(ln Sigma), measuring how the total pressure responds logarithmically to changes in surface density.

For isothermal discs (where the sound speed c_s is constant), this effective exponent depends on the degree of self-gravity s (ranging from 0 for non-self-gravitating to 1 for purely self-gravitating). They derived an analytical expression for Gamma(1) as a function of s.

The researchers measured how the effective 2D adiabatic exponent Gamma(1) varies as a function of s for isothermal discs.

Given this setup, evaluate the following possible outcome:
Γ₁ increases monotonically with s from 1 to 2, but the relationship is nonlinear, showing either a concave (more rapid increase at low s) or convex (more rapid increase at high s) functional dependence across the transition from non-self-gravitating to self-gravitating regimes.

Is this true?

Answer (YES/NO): NO